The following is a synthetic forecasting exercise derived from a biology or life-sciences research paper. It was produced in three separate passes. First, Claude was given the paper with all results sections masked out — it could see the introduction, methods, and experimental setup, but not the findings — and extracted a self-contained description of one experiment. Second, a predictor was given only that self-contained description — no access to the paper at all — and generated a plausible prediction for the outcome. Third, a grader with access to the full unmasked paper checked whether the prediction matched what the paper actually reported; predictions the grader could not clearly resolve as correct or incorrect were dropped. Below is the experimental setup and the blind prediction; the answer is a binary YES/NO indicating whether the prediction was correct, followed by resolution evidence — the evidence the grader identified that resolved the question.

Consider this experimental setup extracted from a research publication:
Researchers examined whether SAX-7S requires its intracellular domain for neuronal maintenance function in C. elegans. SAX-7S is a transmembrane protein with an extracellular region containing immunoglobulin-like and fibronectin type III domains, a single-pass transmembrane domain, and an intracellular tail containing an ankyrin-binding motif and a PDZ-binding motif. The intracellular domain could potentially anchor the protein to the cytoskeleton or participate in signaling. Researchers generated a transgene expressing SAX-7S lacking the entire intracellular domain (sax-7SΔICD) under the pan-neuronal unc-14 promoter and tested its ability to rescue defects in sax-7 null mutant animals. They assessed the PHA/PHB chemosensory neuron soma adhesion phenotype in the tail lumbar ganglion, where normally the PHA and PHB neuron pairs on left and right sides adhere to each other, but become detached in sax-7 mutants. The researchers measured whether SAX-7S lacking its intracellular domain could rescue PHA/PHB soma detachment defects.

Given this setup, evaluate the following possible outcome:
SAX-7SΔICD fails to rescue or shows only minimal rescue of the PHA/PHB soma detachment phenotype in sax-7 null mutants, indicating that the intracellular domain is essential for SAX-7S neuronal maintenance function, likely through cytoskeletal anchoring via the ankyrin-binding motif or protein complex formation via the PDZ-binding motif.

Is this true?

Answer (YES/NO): NO